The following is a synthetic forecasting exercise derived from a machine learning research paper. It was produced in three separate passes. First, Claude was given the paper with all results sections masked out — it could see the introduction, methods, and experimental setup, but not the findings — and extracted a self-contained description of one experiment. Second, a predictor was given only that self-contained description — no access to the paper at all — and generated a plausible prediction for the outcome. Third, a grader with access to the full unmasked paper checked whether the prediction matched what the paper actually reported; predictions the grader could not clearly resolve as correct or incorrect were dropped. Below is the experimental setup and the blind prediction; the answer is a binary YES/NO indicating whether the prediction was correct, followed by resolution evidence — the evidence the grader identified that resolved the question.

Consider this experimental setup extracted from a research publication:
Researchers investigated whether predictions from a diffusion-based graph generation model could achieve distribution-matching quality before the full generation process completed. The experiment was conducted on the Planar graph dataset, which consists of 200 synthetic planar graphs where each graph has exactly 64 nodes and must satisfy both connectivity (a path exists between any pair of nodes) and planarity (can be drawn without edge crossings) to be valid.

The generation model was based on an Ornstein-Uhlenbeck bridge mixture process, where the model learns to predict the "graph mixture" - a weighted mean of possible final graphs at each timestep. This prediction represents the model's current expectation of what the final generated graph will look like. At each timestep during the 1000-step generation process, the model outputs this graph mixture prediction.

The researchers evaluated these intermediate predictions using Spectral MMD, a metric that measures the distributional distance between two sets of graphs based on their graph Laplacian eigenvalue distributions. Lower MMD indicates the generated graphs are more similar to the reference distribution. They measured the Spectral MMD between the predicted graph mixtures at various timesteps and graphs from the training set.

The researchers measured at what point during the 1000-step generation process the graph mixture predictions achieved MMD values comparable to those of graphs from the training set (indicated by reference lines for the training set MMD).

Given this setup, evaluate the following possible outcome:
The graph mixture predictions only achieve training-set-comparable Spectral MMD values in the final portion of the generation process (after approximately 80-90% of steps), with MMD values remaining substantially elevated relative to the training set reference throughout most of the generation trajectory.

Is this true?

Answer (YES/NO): YES